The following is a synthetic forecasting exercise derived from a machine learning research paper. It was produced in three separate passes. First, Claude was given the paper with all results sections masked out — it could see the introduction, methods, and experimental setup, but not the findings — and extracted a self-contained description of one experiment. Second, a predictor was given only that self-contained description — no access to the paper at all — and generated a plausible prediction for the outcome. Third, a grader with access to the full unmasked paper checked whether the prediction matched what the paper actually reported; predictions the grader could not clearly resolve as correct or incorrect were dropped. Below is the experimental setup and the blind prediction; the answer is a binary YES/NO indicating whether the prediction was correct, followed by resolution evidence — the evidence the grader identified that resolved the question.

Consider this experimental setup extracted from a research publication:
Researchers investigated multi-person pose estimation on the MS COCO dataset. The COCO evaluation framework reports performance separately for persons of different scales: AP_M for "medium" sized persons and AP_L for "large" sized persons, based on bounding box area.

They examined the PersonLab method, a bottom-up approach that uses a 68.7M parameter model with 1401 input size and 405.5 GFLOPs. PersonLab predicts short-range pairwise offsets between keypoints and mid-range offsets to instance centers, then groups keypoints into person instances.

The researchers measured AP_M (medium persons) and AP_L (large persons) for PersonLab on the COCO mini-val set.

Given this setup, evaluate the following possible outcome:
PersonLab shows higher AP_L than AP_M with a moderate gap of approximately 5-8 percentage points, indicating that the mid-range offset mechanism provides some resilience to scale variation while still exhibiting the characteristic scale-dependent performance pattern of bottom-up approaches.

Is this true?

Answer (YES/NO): NO